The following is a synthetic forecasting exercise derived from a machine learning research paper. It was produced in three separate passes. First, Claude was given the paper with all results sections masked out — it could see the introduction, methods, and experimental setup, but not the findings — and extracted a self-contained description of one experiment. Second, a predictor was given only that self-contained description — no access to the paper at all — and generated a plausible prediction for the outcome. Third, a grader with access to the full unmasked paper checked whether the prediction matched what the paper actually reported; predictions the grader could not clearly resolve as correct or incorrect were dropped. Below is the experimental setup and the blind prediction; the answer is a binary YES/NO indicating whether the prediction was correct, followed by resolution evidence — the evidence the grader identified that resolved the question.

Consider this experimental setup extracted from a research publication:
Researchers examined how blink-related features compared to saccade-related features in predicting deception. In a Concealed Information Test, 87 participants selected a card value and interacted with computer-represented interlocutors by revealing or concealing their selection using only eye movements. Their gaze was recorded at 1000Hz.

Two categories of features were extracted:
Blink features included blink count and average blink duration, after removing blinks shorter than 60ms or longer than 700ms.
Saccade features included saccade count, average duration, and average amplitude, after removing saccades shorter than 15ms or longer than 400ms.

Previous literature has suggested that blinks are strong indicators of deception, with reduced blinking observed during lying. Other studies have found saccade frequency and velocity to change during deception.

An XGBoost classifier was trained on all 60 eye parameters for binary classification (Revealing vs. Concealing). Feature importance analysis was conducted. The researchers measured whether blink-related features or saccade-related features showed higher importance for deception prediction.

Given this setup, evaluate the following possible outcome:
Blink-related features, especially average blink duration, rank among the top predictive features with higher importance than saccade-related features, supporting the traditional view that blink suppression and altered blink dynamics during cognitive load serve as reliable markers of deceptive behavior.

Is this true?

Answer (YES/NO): NO